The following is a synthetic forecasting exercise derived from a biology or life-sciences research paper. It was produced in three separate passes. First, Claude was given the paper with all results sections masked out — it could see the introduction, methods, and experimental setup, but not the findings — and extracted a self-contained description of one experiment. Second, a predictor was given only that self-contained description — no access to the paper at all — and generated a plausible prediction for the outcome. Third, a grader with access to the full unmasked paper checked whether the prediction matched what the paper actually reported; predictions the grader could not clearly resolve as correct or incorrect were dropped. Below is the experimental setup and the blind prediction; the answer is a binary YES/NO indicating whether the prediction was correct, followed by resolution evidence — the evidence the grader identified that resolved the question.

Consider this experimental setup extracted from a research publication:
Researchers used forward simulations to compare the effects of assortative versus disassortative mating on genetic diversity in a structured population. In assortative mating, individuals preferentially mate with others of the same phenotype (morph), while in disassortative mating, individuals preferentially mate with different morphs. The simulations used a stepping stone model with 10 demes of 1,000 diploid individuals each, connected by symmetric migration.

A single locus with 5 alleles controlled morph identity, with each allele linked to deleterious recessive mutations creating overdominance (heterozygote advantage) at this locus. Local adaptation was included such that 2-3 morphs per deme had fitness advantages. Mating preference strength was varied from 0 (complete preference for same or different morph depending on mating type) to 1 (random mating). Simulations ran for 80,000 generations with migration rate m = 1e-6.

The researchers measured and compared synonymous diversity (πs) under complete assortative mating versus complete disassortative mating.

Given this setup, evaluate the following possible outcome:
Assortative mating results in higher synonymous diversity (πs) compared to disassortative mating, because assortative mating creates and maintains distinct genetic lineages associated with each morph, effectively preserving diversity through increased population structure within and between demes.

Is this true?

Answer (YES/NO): NO